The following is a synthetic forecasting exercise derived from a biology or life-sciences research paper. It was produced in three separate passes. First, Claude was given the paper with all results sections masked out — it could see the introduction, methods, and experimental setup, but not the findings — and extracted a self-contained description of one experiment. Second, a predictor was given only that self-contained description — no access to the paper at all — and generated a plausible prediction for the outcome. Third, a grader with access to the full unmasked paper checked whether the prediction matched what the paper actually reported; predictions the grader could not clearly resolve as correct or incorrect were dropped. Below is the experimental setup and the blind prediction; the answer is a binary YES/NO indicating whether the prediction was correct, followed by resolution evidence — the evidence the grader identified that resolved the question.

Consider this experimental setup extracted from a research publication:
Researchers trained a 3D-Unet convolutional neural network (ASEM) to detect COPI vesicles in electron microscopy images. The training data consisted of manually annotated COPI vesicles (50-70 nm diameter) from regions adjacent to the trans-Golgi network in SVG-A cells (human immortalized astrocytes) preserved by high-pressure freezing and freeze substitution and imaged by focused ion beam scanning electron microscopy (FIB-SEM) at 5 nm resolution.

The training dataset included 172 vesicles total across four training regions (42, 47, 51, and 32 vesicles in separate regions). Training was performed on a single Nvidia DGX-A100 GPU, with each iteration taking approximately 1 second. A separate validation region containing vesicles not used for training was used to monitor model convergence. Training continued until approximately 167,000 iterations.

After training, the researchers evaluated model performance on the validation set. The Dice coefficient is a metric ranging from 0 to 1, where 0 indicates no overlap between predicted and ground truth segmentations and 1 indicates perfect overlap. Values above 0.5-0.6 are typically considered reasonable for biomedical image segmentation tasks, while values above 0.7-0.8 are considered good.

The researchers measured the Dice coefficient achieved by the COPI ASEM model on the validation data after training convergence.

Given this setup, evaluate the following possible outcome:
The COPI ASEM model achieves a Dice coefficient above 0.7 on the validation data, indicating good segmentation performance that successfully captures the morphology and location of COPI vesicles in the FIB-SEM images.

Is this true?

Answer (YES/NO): NO